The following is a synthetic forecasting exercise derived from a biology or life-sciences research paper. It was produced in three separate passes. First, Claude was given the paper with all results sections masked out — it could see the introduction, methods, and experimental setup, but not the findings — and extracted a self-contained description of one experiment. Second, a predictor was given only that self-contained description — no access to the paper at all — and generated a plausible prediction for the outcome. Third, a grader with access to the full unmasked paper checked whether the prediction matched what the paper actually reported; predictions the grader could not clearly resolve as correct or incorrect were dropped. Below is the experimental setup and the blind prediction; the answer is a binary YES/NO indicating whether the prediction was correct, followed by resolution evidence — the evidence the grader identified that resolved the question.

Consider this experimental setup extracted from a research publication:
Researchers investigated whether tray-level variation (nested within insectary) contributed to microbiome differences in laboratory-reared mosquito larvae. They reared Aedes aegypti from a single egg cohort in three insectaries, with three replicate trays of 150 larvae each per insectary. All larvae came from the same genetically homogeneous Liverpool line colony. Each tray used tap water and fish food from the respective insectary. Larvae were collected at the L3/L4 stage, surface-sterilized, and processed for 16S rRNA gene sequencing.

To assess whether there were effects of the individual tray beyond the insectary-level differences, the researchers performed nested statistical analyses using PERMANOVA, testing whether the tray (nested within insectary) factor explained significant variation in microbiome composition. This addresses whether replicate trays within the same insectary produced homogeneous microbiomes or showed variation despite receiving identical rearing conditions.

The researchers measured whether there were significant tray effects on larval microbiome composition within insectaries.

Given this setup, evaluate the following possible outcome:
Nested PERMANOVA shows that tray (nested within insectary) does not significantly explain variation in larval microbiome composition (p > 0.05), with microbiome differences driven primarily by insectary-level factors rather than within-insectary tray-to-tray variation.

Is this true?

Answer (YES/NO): NO